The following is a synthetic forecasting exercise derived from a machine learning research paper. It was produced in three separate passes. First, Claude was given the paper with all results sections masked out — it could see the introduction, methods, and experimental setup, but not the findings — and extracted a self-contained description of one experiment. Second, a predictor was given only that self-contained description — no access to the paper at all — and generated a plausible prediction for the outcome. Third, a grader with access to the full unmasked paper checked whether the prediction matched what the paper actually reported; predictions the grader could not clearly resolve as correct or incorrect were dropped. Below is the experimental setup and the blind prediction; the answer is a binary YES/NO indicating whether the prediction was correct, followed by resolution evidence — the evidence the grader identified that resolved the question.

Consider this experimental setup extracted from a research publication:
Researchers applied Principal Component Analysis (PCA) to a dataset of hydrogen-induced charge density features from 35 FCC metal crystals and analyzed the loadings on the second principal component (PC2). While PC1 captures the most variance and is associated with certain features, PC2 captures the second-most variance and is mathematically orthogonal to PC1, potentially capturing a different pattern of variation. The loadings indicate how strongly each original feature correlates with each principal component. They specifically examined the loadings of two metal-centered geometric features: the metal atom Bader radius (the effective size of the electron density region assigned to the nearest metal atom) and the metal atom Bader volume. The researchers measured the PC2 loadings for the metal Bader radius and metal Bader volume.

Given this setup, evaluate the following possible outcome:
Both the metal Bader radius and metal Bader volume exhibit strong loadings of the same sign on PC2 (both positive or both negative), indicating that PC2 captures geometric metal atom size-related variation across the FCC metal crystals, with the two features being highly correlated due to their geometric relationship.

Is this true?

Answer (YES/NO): YES